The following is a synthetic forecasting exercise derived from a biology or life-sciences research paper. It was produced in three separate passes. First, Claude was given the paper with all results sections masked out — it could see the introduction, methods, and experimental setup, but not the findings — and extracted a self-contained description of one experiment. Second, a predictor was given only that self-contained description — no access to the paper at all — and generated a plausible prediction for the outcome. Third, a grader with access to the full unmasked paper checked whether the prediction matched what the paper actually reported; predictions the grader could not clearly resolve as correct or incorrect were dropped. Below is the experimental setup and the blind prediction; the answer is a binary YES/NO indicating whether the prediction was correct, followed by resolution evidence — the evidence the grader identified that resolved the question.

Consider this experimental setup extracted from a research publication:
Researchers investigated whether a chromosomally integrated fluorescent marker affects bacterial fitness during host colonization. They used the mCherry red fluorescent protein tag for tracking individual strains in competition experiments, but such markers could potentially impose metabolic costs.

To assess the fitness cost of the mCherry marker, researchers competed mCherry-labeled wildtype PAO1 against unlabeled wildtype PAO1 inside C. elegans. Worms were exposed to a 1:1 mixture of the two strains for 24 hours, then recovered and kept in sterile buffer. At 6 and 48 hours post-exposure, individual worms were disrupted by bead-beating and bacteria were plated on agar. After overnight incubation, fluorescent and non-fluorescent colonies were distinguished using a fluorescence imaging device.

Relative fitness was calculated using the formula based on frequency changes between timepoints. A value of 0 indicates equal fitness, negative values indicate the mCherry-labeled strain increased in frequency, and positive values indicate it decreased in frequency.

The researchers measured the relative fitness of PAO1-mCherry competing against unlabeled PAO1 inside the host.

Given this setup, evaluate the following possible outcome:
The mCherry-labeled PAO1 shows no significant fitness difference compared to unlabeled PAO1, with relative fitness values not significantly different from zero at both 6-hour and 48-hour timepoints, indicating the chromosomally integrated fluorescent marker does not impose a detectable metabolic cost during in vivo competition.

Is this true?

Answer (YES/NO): NO